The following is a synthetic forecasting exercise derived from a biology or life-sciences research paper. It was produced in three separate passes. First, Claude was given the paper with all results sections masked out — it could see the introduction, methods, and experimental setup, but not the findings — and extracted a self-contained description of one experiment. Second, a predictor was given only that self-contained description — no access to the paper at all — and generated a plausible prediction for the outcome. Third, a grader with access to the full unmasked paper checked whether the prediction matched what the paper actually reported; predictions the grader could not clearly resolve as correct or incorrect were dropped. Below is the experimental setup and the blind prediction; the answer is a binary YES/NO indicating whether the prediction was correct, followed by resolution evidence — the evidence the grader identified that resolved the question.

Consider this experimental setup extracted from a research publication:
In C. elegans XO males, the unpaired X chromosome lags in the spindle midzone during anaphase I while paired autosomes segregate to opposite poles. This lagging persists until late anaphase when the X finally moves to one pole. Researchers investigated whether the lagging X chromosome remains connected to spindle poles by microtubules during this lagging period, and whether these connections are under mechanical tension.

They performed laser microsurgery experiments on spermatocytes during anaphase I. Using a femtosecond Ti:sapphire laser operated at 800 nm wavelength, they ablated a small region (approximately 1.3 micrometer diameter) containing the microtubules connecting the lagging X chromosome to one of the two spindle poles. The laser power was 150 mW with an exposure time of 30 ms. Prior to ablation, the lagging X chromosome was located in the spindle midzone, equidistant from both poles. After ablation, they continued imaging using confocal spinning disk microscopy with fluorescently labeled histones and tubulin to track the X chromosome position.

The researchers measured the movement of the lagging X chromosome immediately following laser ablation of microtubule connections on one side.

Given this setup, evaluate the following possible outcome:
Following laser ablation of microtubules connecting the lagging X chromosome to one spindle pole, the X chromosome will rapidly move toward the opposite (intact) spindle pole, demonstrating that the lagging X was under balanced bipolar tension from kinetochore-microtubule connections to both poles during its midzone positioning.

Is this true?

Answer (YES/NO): YES